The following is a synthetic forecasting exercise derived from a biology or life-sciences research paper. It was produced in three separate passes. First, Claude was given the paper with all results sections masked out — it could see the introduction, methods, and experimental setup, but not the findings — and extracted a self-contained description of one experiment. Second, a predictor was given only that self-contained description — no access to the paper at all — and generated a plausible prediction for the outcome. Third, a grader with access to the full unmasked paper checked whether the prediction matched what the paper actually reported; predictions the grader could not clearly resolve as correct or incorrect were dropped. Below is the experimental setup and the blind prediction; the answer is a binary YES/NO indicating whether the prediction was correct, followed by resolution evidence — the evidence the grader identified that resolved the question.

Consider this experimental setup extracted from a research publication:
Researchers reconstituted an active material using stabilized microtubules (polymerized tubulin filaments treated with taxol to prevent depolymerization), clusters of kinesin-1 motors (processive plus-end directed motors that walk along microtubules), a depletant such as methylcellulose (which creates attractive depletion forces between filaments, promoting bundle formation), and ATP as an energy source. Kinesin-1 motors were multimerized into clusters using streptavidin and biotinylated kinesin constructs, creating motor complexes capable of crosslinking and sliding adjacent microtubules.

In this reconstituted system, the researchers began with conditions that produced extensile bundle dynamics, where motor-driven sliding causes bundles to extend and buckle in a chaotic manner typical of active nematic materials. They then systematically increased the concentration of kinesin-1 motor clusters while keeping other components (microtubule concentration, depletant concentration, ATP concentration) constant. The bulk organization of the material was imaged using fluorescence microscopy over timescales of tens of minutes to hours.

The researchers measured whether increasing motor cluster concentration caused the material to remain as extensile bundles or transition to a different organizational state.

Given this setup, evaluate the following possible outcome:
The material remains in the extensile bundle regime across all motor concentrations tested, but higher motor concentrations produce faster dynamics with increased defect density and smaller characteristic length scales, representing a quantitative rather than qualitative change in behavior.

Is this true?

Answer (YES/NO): NO